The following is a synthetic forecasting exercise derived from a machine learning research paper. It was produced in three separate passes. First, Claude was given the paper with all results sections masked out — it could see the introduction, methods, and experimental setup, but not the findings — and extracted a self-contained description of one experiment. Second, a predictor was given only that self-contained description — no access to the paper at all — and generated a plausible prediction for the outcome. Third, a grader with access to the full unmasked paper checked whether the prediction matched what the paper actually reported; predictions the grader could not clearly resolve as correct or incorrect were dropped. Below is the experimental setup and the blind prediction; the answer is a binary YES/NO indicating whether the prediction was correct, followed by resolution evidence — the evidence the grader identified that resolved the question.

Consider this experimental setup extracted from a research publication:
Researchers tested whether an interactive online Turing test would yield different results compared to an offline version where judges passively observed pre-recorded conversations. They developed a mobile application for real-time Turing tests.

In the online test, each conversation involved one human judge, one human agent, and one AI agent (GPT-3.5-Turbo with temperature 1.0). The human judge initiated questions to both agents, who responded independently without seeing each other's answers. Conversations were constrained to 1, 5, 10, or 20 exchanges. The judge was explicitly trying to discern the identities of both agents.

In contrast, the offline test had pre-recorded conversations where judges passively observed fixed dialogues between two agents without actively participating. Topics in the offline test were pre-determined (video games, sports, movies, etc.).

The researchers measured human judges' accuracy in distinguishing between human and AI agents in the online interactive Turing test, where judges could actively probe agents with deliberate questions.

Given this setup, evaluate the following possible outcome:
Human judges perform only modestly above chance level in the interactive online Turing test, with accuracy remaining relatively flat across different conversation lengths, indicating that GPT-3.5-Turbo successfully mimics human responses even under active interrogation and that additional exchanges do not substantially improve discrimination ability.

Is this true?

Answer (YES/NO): NO